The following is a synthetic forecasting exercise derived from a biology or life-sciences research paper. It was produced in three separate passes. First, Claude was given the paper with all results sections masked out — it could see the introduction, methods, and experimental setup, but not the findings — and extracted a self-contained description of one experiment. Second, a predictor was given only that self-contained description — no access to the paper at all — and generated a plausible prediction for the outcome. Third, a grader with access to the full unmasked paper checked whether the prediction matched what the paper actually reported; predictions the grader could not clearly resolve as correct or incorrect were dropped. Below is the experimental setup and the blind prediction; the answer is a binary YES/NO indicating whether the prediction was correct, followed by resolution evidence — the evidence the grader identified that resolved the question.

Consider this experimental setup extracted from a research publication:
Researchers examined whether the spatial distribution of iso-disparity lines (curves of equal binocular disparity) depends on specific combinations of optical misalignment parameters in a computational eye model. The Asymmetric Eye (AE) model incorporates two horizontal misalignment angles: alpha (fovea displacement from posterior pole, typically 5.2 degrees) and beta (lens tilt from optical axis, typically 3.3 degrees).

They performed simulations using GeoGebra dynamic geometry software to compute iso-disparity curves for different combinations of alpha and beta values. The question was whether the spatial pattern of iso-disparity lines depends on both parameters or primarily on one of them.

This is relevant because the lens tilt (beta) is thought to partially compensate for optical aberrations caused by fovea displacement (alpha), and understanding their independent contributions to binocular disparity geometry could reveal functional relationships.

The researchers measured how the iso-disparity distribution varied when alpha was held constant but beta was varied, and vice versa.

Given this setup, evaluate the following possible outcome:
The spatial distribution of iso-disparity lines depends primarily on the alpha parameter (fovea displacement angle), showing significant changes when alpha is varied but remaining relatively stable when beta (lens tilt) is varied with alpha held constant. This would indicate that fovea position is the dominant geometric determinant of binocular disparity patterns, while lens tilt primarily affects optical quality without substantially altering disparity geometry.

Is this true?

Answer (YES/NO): YES